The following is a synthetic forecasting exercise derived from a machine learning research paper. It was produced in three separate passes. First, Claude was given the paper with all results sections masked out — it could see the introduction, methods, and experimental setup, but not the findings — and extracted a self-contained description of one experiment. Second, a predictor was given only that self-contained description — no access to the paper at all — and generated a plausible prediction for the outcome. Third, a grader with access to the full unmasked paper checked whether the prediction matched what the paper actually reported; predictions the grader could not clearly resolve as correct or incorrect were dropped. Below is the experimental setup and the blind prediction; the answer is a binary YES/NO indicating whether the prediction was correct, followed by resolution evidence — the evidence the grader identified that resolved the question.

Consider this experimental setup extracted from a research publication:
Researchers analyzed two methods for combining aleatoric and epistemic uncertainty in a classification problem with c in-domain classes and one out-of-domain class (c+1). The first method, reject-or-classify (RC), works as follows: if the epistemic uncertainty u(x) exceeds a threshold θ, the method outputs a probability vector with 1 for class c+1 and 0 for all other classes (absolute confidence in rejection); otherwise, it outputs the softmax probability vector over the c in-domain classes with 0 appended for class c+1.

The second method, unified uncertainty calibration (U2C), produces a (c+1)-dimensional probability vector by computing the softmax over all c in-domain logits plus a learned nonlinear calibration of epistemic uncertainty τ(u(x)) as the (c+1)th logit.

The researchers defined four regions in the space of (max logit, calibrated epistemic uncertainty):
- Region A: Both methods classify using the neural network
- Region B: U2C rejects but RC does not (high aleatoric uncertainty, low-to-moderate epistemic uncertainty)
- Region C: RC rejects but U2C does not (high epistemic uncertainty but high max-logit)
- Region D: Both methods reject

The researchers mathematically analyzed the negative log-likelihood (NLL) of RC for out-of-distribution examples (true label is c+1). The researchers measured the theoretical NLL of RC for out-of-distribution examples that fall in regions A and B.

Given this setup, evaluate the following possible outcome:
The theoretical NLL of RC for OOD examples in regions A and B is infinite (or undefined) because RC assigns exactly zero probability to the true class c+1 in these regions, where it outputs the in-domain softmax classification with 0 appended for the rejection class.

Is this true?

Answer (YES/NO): YES